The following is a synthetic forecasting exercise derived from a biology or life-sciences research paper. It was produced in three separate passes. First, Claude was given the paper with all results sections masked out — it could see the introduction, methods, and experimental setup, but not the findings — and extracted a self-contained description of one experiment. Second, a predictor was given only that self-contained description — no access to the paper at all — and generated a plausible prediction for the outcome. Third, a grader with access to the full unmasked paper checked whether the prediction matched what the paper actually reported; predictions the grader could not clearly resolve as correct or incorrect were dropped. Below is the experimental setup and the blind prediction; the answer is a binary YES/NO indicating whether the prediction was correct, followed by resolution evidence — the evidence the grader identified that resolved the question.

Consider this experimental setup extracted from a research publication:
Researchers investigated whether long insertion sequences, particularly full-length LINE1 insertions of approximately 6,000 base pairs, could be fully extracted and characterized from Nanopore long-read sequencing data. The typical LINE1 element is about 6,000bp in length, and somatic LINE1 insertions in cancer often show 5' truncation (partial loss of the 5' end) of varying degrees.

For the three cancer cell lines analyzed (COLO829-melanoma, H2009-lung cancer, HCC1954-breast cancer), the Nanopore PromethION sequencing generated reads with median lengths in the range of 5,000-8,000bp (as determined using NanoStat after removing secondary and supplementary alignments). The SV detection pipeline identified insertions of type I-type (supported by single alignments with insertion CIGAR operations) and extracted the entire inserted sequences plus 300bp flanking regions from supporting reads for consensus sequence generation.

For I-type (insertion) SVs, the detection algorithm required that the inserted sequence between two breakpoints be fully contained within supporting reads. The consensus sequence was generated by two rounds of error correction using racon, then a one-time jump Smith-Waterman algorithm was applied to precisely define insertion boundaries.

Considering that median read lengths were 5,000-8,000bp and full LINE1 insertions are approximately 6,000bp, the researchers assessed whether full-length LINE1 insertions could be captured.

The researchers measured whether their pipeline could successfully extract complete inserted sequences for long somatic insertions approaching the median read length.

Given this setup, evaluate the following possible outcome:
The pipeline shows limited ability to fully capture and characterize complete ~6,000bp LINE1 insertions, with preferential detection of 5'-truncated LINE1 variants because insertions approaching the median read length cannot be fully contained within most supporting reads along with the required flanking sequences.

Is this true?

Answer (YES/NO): NO